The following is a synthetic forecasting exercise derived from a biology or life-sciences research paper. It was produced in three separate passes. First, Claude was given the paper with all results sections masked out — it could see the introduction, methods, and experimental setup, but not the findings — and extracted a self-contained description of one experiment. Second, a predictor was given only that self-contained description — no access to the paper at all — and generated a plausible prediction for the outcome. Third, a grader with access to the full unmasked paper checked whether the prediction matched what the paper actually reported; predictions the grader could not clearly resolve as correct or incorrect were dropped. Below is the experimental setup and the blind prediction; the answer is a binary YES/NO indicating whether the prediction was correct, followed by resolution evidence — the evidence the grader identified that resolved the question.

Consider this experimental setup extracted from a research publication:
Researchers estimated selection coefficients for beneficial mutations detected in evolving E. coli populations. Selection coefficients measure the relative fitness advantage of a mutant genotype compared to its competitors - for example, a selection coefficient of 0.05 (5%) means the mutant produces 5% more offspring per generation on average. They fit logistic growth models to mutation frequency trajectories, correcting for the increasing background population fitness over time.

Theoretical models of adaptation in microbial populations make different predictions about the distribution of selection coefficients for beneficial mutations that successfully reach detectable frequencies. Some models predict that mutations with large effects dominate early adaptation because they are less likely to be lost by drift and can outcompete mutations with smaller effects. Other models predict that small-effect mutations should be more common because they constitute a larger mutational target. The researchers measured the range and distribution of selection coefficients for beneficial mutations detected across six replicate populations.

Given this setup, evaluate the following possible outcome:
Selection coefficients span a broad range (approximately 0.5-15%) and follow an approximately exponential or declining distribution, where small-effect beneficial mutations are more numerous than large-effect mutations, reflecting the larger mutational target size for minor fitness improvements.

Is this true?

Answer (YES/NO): NO